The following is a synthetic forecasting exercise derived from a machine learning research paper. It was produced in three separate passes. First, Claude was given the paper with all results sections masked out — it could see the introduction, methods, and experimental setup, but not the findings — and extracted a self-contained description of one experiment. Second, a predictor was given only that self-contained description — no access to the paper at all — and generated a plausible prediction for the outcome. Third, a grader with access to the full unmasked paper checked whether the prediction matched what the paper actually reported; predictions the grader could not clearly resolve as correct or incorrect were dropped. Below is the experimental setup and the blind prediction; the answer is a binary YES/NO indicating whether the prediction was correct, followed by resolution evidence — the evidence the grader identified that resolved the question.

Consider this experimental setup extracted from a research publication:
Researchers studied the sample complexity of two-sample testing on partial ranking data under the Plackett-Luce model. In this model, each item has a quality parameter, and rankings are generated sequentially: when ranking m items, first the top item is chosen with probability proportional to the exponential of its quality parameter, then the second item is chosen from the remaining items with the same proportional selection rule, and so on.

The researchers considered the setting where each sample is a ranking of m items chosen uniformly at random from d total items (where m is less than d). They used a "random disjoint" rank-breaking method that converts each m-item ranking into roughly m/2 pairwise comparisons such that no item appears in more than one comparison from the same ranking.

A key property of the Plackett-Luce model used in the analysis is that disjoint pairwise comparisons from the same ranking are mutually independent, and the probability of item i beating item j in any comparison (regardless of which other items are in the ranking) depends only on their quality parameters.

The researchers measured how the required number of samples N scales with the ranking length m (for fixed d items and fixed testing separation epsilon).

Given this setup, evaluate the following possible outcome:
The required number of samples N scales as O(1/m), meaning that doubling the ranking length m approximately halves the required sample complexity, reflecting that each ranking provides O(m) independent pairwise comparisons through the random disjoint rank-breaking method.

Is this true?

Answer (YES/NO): YES